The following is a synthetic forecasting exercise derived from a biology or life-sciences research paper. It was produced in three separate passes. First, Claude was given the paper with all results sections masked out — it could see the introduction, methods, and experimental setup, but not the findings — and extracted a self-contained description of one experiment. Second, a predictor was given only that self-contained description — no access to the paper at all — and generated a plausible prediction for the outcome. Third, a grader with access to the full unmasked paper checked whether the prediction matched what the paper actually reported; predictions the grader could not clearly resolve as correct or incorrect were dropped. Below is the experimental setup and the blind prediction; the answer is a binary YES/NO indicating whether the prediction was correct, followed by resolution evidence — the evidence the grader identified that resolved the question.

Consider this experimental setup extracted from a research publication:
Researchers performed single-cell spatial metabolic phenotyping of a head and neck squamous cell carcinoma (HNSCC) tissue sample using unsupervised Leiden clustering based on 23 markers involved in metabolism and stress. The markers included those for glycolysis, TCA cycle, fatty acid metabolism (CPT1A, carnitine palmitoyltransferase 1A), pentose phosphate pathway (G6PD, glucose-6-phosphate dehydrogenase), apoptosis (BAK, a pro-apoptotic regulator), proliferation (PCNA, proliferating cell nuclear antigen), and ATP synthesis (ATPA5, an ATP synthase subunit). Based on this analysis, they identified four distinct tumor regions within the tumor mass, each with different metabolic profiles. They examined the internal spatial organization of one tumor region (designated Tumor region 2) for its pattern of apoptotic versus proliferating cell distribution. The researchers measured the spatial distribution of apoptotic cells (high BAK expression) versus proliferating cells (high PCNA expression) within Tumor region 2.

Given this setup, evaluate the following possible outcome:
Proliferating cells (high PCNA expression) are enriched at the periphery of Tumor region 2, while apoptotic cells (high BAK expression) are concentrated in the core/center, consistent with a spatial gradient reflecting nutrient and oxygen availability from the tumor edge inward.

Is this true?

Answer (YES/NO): YES